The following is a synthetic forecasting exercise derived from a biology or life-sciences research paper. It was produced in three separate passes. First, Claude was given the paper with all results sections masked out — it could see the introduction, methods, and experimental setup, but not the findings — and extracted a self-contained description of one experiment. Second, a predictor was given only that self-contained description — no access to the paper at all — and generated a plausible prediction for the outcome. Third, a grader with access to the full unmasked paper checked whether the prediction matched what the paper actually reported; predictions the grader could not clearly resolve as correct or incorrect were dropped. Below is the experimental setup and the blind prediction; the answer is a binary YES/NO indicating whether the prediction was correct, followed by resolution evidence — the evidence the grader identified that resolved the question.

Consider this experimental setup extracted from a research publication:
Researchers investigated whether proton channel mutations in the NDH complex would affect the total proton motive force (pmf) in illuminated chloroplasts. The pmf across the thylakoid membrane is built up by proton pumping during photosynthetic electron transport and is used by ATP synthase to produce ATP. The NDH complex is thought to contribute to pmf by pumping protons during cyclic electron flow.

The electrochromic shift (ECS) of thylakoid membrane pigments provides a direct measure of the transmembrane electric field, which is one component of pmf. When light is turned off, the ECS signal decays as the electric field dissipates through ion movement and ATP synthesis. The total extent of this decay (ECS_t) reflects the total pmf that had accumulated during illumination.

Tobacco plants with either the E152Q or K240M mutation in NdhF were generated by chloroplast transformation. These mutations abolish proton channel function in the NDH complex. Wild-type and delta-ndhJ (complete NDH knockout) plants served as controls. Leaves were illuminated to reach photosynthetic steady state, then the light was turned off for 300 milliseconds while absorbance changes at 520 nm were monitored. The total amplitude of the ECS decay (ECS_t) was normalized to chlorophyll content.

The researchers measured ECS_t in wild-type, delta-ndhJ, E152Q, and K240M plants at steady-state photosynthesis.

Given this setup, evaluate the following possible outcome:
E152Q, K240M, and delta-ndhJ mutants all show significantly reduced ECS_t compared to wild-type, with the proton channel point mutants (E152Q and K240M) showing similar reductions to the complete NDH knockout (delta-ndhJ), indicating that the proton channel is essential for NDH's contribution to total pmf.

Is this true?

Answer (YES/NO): NO